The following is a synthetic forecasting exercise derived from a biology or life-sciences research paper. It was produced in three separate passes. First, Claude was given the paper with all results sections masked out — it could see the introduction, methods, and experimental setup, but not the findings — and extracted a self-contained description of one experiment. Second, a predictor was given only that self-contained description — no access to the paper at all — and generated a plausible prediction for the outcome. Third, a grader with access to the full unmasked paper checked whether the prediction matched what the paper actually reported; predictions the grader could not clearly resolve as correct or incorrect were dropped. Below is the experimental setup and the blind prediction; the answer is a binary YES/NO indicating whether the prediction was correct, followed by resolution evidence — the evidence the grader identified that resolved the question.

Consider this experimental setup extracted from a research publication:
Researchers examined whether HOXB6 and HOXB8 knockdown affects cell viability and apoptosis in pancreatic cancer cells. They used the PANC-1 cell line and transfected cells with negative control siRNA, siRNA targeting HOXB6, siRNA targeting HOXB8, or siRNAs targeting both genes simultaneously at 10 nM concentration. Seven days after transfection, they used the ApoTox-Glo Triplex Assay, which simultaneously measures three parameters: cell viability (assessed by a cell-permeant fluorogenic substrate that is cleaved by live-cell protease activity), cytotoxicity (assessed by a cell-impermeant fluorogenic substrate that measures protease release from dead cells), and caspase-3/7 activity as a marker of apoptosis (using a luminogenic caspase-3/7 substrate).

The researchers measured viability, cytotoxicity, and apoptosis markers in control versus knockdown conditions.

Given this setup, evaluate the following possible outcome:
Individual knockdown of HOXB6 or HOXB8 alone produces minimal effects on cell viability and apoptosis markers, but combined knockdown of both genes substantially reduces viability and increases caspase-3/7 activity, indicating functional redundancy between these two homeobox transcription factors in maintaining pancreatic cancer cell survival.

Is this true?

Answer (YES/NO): NO